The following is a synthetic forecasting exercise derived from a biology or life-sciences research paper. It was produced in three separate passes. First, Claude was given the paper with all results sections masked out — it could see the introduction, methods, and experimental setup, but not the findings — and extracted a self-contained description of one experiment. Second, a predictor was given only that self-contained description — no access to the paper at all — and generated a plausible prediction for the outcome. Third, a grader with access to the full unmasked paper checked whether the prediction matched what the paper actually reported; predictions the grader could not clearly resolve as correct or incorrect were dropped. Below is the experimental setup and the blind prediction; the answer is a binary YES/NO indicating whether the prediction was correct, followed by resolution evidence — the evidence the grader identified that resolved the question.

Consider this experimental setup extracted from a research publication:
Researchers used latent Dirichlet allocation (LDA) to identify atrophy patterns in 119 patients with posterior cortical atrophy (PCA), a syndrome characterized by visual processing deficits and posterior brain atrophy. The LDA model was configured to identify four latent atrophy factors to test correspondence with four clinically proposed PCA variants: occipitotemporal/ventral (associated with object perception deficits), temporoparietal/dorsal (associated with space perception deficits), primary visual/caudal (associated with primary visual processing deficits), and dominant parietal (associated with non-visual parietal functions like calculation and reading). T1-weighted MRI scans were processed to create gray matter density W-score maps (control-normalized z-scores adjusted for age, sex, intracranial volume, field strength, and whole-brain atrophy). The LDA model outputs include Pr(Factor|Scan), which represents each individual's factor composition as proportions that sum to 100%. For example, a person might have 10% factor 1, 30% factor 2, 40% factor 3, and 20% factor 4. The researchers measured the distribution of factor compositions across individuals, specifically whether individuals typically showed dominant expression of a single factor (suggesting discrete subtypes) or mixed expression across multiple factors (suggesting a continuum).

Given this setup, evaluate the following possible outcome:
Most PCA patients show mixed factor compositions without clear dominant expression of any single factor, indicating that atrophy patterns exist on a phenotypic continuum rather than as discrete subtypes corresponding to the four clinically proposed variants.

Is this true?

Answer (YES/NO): YES